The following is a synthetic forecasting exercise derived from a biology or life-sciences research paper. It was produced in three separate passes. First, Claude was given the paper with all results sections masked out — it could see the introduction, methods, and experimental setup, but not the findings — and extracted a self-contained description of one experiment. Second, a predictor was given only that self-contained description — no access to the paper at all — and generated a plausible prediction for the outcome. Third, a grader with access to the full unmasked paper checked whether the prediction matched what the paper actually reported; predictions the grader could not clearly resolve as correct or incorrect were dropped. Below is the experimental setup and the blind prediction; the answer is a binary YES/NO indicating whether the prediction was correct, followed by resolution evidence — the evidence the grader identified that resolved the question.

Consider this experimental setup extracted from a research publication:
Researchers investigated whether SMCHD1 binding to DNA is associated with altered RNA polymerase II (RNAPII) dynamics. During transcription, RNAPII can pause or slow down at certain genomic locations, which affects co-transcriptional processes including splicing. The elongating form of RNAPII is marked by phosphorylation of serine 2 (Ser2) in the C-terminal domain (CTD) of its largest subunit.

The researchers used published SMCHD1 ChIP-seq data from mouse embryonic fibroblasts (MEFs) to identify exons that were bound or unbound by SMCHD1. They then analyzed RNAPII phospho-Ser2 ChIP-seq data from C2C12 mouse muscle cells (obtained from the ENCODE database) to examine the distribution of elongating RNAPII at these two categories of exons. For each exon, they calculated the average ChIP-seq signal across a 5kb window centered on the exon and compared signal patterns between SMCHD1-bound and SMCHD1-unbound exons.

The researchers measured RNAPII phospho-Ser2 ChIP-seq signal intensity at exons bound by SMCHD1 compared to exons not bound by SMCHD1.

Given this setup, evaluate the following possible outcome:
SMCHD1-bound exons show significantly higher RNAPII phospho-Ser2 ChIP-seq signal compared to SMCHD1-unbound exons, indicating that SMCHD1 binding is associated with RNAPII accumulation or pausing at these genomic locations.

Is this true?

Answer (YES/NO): YES